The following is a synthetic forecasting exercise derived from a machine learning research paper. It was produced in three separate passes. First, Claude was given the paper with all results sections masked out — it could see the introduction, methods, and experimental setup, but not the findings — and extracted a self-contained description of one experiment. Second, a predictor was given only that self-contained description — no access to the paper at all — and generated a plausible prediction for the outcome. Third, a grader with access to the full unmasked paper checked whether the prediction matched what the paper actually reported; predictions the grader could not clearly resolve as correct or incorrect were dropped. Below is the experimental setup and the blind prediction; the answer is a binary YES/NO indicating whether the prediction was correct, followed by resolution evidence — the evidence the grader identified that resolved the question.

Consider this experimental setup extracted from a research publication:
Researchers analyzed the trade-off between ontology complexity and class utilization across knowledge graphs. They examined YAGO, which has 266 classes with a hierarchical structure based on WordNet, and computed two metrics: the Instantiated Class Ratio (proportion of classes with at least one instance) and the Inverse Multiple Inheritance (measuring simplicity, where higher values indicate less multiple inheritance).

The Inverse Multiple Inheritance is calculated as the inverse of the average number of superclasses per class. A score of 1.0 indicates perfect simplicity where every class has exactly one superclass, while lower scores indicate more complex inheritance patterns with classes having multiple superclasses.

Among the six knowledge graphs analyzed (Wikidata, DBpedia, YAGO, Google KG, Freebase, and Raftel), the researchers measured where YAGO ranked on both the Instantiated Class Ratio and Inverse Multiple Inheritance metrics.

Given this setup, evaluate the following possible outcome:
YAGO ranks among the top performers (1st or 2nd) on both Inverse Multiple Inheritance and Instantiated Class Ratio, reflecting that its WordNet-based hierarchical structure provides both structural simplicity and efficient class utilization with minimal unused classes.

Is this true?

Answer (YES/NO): NO